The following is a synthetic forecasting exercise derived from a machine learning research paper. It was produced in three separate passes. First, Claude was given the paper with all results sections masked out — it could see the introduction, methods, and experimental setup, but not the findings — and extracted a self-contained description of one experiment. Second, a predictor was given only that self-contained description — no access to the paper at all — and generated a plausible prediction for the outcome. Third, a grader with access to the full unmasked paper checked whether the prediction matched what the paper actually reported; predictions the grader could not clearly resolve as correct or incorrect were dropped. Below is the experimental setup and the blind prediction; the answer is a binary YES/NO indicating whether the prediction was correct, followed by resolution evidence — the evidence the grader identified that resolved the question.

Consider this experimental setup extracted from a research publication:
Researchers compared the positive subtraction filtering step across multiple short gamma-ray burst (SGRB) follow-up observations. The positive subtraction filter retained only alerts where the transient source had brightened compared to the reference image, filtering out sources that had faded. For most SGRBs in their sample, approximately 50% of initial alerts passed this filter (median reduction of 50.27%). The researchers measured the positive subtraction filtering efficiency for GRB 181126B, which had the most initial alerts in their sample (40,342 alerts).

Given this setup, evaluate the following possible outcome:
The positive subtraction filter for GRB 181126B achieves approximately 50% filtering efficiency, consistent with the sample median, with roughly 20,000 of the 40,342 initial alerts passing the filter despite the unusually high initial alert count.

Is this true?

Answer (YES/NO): NO